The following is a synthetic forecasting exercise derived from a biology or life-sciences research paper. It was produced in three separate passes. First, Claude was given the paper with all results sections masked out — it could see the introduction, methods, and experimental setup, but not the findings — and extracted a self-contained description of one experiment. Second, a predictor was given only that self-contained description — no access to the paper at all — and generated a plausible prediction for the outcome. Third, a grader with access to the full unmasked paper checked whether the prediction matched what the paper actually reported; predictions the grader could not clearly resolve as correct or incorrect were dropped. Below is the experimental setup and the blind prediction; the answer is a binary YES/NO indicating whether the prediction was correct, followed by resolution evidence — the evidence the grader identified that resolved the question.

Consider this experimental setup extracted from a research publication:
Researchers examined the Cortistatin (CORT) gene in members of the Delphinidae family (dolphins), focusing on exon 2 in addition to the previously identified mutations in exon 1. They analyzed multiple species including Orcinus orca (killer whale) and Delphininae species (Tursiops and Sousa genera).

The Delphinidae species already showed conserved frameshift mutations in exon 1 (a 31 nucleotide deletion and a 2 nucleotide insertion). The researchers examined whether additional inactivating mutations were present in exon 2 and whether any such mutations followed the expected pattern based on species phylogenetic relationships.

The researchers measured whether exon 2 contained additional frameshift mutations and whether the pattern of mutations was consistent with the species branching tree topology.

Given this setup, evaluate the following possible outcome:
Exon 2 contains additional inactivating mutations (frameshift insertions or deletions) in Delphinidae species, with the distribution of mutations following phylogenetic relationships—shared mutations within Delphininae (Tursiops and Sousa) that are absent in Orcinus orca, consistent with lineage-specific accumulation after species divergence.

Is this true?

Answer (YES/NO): NO